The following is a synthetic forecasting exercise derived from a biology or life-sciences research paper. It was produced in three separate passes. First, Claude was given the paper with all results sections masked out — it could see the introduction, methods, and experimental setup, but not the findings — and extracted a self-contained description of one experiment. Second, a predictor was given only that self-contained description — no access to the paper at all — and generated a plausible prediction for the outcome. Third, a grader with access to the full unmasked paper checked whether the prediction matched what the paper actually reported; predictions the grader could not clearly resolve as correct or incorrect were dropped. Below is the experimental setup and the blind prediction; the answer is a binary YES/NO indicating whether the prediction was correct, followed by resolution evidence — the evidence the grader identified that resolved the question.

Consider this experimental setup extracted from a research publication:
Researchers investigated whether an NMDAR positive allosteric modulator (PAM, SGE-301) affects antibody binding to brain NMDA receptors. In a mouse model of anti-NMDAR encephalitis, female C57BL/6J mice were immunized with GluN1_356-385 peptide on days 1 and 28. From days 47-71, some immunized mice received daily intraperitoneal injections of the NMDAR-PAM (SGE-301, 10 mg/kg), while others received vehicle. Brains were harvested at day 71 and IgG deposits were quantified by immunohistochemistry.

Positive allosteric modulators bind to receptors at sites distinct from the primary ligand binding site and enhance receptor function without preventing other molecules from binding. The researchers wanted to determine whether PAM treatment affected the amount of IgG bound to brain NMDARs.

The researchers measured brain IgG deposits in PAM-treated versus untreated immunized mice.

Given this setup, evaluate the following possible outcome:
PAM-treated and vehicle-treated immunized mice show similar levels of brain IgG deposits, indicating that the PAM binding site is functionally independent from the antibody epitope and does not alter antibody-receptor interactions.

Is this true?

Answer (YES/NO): YES